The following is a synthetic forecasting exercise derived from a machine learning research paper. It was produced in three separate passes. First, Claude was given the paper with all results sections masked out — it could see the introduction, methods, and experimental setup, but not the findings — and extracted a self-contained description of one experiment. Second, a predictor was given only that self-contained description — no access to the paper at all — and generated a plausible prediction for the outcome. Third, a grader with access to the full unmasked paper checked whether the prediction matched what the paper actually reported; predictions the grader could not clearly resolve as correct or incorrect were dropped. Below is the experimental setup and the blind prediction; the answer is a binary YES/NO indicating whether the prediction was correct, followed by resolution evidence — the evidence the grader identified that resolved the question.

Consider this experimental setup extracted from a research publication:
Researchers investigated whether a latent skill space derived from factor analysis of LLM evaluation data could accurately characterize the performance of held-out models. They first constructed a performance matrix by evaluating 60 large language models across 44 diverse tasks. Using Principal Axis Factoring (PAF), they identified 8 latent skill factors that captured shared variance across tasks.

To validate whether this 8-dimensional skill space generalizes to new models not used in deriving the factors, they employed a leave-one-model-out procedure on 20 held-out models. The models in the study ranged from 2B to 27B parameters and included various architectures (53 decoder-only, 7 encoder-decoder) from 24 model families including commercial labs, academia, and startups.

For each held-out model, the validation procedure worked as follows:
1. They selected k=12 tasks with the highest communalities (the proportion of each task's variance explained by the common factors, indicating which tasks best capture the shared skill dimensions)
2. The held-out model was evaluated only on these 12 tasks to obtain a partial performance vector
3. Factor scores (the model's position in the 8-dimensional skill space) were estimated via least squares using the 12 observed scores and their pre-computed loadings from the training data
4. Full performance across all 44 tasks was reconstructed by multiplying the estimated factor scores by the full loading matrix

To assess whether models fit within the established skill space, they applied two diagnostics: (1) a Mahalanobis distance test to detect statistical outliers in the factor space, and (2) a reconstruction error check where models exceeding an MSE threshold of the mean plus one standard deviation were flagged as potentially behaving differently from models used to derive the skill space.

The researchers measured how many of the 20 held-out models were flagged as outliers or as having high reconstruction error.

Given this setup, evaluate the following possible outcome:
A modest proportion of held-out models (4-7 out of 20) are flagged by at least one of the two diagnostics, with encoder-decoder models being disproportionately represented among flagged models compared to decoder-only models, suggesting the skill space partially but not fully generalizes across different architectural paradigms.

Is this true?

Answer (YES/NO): NO